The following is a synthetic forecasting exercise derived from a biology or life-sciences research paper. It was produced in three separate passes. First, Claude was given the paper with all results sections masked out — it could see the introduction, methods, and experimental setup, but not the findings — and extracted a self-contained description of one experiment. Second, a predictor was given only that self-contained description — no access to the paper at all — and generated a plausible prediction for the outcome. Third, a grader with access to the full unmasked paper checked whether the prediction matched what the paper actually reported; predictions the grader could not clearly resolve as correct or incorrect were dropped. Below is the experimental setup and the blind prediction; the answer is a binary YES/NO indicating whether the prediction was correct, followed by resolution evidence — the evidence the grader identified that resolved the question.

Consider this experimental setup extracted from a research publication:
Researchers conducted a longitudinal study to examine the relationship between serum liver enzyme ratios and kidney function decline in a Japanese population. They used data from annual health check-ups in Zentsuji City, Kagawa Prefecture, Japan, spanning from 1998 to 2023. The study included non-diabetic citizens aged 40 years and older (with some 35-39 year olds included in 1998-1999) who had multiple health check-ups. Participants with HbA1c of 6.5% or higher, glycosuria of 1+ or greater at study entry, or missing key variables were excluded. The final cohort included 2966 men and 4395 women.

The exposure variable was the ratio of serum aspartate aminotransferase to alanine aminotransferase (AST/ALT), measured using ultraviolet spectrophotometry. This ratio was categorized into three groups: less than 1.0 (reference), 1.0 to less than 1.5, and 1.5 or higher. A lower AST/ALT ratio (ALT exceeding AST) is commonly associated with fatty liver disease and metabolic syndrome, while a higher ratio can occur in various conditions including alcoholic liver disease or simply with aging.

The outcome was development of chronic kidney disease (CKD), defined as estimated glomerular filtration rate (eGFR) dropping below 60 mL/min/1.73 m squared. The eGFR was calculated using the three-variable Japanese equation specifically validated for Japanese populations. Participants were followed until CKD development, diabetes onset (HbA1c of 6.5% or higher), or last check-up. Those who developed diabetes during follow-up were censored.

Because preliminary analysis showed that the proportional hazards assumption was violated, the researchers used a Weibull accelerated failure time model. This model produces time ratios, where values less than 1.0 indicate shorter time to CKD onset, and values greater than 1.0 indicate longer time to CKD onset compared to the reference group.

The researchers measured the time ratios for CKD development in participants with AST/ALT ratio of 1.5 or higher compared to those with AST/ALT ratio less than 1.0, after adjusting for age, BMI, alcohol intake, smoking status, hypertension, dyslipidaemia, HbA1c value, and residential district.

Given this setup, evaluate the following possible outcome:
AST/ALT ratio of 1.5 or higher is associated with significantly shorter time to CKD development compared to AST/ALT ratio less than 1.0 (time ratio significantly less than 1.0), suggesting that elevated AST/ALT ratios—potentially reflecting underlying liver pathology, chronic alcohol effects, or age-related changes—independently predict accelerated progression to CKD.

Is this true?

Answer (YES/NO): NO